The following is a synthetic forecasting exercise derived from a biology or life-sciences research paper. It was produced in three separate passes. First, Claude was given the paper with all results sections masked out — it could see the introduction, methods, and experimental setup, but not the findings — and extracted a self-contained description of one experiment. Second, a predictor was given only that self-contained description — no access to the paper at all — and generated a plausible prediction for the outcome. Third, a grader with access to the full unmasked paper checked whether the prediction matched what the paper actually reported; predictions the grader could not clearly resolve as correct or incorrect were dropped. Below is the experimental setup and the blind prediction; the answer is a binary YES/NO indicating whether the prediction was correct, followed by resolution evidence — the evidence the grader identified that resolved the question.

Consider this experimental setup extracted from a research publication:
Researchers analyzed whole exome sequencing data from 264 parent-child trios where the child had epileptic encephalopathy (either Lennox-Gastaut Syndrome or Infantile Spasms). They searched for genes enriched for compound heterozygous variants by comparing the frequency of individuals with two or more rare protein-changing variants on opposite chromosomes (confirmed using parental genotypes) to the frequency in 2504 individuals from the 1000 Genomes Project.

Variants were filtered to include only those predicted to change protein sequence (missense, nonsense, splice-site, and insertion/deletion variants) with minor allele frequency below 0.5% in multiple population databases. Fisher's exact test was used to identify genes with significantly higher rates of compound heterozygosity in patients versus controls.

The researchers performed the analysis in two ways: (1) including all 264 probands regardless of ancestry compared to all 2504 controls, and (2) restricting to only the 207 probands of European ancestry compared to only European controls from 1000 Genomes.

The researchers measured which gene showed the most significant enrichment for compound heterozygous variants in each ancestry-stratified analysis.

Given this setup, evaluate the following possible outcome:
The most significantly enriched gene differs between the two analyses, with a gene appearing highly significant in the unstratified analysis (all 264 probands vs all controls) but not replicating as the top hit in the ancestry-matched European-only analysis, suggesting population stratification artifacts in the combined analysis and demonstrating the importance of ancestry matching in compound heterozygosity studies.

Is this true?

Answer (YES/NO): YES